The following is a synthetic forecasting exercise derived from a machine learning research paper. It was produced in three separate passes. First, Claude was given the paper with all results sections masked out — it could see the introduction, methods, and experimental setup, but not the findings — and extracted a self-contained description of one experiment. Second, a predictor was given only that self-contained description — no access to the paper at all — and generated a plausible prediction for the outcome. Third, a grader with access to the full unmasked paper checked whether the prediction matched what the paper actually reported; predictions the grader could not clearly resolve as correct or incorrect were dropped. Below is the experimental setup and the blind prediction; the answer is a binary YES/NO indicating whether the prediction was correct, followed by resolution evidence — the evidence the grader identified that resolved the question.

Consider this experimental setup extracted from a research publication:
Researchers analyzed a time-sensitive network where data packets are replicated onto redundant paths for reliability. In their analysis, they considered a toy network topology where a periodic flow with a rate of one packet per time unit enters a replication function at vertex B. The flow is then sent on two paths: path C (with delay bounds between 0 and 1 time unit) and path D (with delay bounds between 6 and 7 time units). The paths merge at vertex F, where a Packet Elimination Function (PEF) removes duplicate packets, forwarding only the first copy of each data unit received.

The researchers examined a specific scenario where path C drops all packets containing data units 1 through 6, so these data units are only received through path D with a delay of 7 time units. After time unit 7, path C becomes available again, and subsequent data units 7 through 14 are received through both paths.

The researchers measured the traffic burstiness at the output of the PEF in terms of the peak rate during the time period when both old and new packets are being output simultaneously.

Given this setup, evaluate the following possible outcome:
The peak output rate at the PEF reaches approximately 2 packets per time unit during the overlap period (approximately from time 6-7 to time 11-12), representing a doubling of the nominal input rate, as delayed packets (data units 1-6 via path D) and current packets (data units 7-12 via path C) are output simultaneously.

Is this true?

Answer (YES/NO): NO